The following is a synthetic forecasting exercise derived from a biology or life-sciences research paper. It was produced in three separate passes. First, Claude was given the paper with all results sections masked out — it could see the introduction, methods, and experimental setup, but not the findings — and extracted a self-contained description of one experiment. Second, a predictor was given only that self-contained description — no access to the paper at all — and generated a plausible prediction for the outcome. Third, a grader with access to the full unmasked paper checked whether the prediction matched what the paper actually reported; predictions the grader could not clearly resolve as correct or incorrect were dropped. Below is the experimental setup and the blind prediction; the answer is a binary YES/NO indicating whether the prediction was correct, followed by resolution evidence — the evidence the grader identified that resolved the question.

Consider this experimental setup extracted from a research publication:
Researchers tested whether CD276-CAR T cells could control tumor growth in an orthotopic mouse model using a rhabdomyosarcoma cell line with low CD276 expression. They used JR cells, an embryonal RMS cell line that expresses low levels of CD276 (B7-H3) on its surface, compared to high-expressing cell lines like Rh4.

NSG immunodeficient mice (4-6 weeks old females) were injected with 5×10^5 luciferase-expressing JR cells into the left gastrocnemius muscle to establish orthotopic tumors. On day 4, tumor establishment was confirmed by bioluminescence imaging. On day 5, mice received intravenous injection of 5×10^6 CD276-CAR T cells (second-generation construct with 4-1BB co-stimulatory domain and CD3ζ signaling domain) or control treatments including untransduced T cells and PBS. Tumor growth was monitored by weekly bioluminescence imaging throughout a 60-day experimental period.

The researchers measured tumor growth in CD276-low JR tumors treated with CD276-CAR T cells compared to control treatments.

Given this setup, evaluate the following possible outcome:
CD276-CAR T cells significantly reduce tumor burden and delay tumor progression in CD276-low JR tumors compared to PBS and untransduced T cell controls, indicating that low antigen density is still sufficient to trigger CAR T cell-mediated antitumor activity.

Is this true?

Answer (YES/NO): NO